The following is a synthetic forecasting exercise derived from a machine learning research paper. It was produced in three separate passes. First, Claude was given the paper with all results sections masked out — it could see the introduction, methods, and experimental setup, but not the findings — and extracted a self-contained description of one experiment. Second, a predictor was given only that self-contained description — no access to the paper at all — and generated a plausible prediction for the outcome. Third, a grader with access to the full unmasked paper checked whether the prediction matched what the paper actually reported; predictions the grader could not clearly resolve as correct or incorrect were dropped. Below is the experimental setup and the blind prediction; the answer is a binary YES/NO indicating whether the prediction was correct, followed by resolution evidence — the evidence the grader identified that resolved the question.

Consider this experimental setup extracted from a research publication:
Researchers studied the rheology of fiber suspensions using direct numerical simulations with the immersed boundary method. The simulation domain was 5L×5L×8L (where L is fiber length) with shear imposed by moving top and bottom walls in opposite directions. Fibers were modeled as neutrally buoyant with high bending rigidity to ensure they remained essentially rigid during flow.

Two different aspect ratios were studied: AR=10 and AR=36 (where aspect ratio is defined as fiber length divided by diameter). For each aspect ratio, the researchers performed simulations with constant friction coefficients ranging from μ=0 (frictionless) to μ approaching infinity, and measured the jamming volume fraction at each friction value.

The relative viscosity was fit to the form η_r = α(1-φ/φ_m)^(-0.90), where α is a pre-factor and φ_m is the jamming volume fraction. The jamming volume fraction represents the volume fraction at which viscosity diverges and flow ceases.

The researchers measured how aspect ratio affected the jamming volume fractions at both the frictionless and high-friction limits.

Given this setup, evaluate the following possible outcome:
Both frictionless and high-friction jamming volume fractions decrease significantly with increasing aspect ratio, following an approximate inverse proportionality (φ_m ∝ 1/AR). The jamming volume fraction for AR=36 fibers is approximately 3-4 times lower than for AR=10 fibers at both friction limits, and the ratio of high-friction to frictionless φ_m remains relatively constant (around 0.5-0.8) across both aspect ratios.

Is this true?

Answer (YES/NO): NO